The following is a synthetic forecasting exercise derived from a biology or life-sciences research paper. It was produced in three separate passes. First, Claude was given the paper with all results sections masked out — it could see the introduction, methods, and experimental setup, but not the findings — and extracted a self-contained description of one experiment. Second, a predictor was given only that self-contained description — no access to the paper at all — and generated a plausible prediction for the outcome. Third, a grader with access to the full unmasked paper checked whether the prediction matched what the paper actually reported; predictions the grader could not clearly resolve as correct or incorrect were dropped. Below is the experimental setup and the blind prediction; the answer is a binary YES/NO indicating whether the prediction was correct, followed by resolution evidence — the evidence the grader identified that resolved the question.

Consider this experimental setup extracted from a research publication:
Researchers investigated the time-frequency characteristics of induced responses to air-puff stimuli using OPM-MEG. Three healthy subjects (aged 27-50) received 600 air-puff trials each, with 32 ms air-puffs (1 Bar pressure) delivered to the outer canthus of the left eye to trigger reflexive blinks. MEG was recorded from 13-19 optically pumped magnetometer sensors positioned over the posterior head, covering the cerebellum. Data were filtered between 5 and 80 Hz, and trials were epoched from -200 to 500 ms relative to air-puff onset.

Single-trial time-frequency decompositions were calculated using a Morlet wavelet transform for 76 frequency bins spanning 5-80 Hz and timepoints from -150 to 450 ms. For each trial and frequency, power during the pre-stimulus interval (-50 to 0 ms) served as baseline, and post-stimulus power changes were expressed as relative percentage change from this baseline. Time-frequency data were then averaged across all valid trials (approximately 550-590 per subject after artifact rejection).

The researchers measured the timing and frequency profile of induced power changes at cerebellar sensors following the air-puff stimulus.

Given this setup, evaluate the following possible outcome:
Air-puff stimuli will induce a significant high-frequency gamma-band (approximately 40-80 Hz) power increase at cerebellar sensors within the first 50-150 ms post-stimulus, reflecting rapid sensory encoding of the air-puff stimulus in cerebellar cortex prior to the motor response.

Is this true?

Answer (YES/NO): NO